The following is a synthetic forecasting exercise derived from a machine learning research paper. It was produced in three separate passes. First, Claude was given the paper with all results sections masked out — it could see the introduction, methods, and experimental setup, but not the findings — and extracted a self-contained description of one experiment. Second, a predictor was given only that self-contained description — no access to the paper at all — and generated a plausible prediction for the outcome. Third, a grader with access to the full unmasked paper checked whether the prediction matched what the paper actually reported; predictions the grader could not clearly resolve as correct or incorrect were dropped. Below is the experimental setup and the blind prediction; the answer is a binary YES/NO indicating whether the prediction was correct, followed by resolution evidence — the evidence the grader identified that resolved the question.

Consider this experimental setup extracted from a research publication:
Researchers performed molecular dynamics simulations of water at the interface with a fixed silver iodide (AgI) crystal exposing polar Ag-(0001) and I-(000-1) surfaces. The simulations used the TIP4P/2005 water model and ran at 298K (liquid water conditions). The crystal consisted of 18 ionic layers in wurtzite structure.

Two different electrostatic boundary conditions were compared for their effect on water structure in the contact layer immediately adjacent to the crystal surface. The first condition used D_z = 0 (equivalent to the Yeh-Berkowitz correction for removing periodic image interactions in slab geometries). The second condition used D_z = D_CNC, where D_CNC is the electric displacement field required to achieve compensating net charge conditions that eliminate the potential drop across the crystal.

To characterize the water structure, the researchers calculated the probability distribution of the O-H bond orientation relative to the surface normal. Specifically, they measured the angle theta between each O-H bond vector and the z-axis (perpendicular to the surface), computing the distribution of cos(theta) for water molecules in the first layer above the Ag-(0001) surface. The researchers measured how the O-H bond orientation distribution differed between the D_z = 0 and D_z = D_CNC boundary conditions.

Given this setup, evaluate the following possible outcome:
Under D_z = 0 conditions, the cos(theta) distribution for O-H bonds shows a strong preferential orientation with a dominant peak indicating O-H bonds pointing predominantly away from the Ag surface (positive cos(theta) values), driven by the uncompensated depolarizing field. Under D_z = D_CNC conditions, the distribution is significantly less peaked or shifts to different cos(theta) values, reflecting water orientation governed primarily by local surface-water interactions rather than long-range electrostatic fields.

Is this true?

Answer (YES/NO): NO